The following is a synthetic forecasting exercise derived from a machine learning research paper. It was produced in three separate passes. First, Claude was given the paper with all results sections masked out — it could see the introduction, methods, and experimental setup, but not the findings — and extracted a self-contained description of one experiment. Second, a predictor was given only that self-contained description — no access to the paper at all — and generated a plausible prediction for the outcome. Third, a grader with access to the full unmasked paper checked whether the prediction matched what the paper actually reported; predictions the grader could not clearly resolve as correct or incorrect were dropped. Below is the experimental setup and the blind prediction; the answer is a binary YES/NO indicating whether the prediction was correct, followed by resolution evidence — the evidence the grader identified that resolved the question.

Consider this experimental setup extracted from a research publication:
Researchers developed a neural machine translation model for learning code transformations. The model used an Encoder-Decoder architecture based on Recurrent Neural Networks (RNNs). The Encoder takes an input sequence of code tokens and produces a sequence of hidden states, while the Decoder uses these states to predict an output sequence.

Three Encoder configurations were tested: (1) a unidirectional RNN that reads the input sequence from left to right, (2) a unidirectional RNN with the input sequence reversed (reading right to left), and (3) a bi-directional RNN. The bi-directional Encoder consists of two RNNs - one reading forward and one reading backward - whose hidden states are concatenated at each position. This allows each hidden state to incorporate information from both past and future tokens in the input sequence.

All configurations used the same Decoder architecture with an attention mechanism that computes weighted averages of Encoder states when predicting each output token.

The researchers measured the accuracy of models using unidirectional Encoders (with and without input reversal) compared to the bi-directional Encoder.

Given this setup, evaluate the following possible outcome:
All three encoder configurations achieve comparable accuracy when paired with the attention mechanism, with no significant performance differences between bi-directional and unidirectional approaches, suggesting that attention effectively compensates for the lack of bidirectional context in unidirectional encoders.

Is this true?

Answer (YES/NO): NO